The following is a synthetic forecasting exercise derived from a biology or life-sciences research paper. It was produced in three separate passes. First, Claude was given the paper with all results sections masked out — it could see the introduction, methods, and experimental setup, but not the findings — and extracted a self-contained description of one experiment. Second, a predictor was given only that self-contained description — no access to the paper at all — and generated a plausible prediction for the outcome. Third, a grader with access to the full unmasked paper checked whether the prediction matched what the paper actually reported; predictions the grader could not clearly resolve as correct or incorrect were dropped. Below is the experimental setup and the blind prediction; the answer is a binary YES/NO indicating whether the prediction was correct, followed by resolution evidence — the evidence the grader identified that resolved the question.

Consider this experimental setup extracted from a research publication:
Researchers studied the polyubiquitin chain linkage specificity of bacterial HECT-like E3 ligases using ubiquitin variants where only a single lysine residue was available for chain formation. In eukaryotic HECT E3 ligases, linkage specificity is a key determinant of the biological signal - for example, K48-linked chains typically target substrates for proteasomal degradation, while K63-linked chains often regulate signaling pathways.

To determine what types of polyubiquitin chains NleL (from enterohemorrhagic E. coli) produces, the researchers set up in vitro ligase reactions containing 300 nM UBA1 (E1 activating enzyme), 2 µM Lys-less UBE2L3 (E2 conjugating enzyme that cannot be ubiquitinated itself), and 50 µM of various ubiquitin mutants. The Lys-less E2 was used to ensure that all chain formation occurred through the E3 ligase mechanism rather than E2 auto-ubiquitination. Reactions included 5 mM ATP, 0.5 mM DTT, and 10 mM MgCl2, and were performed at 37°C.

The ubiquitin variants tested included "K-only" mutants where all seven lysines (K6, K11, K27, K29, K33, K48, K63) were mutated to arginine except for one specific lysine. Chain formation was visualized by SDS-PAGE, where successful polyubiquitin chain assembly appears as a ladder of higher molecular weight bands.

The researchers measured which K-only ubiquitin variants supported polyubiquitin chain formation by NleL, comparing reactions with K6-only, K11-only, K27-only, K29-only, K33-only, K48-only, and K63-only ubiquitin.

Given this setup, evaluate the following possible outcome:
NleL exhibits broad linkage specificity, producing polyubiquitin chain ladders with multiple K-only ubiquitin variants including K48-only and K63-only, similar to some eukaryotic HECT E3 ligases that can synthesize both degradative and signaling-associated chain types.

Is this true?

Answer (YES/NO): NO